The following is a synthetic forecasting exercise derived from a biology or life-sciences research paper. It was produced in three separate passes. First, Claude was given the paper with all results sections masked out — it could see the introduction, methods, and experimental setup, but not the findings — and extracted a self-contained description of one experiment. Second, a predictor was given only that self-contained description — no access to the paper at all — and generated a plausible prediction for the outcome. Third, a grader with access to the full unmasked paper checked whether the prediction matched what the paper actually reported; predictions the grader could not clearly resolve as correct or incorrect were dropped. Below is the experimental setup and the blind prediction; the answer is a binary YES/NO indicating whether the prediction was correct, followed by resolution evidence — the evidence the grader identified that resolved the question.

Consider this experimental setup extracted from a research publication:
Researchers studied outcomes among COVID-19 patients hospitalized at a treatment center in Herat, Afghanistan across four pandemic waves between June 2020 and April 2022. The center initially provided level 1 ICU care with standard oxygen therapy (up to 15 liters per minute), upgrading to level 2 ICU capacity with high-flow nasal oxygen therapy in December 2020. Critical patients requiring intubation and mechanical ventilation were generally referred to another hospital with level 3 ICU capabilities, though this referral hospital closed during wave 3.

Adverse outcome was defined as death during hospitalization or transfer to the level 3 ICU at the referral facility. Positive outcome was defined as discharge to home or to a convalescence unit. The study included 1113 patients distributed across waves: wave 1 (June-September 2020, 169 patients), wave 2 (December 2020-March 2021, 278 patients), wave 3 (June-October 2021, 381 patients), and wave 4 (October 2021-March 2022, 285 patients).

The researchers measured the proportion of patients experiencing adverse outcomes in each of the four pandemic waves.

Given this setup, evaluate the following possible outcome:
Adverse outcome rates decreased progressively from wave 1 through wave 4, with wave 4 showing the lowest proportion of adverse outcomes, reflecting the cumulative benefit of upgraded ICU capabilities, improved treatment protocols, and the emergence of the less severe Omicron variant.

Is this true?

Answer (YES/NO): NO